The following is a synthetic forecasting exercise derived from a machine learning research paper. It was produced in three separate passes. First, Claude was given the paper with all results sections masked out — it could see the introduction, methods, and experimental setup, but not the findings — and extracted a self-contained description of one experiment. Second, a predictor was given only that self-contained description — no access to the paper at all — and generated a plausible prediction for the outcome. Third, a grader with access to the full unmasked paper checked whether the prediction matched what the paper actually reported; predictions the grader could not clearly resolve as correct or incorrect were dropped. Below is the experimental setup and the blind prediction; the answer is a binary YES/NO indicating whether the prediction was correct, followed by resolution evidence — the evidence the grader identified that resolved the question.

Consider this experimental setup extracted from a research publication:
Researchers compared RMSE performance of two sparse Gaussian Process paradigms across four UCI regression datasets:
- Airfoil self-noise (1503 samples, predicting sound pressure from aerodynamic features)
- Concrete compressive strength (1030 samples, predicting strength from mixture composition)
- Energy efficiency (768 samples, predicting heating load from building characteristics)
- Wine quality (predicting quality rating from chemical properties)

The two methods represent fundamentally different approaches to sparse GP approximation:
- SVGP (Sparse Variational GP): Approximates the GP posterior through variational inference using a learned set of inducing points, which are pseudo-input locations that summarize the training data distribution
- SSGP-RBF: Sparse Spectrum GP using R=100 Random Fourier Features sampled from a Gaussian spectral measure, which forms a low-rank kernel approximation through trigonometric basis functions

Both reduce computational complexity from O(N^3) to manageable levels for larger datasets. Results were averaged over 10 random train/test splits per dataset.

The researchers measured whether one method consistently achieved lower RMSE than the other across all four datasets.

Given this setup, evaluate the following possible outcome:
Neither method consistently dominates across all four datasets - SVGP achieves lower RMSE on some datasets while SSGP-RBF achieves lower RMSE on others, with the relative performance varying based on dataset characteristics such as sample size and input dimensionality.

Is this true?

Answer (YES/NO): YES